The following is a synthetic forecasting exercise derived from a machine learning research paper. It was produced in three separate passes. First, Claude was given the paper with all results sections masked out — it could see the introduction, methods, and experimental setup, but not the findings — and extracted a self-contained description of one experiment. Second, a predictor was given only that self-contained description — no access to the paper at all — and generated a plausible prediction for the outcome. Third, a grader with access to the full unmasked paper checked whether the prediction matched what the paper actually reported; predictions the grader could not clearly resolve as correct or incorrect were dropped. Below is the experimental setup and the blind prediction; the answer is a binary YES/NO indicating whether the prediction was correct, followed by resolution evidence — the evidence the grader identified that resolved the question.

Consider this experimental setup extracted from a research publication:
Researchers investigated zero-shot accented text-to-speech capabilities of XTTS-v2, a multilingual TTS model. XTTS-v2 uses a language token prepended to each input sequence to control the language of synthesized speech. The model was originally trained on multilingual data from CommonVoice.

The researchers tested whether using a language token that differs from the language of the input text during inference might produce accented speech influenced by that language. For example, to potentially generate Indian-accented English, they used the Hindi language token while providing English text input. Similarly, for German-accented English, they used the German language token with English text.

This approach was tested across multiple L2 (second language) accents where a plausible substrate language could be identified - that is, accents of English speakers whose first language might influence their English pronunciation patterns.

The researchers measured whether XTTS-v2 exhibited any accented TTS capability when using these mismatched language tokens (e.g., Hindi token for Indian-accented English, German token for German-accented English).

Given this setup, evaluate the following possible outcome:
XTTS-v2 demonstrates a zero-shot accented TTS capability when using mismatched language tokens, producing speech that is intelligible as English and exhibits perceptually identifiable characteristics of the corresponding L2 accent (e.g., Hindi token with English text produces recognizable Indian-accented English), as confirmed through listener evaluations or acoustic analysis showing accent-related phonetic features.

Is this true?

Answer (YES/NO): NO